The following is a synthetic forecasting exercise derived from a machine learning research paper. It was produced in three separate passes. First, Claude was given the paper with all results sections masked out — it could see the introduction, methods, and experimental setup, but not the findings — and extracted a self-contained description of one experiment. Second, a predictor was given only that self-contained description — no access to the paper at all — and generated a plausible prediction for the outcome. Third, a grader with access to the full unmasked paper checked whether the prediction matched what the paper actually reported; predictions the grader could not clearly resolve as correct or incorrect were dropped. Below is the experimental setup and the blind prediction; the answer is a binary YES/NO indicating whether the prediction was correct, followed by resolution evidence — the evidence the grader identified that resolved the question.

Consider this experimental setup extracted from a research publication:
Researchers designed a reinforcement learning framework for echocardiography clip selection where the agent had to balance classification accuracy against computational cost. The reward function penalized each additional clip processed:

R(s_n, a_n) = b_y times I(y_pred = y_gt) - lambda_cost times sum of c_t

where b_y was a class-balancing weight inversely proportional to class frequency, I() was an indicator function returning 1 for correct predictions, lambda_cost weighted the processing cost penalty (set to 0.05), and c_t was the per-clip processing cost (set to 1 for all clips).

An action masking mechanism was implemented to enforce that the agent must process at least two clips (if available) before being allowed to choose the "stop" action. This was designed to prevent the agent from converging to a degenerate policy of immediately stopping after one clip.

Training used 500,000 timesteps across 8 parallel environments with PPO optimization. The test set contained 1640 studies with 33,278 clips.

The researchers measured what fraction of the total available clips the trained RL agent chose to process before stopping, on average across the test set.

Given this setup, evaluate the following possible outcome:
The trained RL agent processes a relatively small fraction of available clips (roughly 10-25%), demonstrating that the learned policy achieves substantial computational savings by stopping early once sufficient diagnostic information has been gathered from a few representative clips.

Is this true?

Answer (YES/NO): NO